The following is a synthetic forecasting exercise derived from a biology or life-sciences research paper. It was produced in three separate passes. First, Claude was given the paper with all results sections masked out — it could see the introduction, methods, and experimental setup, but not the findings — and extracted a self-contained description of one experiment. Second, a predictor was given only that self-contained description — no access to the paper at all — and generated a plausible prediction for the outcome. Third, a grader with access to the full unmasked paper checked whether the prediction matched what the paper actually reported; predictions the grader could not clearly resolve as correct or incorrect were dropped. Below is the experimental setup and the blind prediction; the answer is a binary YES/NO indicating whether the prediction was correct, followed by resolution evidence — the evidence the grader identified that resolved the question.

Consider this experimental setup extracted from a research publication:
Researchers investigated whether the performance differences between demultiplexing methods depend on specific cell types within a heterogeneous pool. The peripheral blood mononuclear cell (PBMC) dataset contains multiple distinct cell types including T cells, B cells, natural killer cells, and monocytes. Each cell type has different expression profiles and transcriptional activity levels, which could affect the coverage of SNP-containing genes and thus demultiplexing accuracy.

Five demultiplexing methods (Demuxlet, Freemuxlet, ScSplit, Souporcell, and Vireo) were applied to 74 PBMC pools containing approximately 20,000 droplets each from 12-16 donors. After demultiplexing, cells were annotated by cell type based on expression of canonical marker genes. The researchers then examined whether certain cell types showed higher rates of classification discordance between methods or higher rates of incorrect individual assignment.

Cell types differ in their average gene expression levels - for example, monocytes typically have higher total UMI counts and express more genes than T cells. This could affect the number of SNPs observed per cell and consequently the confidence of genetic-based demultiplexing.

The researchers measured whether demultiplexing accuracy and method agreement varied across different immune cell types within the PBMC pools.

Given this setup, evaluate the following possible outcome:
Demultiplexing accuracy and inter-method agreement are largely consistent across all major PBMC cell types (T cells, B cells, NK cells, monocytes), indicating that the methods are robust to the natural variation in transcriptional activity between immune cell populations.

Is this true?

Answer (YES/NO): YES